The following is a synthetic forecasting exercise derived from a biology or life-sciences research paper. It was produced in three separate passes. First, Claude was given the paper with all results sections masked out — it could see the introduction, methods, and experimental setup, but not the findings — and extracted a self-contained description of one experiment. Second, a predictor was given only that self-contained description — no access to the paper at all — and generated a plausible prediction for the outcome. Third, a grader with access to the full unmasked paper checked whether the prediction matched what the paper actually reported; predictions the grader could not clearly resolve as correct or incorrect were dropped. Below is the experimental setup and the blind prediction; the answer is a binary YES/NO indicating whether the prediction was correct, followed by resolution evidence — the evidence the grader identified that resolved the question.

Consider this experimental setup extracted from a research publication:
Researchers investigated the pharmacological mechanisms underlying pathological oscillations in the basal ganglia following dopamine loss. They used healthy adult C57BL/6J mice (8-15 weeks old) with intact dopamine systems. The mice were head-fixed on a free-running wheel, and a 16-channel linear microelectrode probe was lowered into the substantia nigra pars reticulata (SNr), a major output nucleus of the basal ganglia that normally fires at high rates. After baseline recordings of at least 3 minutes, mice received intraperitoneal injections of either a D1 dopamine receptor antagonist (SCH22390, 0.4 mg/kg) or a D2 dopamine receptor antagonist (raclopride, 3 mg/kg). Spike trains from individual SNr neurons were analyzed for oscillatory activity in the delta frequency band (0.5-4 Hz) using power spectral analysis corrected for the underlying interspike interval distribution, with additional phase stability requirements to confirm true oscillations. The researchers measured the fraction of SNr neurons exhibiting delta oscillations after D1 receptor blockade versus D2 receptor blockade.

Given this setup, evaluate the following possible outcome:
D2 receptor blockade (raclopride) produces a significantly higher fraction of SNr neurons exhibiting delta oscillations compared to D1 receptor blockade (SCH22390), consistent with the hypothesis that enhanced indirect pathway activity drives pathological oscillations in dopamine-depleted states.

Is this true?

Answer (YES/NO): YES